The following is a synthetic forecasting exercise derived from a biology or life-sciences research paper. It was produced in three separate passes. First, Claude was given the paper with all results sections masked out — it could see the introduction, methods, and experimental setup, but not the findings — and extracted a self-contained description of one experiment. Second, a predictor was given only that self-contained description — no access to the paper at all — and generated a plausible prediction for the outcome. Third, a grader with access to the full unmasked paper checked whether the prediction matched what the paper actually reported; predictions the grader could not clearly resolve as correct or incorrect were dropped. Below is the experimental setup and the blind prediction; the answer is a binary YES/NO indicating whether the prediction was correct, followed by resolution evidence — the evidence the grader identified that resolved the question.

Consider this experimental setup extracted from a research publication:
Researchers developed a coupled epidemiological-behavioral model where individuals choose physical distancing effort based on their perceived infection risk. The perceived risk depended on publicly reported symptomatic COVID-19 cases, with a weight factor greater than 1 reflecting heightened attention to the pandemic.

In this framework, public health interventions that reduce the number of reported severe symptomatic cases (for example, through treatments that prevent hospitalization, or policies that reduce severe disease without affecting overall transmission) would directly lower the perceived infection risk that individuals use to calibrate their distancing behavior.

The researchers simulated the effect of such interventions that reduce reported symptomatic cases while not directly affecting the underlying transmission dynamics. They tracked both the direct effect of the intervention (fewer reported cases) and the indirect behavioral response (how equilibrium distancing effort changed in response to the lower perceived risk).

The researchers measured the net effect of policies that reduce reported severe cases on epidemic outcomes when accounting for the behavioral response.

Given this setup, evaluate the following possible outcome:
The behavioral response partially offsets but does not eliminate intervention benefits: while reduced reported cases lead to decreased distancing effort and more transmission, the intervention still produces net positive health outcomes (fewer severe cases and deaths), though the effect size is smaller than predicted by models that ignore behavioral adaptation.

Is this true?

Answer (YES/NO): YES